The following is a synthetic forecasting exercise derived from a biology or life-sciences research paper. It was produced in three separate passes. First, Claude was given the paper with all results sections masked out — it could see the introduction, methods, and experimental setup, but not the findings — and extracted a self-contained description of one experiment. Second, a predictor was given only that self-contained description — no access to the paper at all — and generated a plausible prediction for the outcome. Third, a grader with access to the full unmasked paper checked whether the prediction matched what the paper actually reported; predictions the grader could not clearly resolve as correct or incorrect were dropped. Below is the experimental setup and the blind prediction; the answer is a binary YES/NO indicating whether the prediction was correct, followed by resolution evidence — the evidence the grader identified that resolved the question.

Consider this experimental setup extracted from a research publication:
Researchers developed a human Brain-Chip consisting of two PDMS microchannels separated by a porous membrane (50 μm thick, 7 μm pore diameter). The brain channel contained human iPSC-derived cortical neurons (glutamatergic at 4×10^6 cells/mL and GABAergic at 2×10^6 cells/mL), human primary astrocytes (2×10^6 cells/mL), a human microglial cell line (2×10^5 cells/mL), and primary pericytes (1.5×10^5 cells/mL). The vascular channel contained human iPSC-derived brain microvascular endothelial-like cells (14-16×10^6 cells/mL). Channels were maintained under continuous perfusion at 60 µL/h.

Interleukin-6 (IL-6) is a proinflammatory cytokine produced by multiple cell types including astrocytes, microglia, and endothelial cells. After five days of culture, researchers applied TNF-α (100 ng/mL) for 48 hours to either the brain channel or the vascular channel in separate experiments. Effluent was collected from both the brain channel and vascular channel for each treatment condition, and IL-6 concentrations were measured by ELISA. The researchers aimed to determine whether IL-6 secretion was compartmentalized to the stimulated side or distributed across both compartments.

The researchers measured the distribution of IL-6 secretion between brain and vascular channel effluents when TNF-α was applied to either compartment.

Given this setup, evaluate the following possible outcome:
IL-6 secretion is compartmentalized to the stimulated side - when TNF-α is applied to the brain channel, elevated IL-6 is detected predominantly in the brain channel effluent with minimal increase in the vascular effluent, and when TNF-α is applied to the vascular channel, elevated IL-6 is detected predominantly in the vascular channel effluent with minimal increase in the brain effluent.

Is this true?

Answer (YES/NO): NO